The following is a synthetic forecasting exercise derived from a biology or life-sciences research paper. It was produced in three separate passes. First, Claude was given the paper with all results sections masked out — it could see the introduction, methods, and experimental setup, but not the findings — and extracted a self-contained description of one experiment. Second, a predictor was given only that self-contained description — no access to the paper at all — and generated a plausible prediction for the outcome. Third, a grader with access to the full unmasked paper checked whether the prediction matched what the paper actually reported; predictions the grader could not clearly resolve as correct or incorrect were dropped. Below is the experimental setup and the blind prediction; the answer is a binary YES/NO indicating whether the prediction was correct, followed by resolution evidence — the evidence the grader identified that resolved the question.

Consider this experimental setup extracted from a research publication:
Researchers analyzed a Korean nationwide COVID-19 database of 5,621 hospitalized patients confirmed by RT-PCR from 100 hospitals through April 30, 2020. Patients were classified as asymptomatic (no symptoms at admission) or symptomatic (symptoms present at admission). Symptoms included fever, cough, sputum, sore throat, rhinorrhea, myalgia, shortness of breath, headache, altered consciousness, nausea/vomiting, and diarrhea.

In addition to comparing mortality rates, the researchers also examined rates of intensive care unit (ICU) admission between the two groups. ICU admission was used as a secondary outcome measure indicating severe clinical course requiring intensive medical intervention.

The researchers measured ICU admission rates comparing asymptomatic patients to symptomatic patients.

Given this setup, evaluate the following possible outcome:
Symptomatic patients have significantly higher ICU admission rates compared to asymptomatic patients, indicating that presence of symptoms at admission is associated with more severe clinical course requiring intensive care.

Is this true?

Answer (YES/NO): YES